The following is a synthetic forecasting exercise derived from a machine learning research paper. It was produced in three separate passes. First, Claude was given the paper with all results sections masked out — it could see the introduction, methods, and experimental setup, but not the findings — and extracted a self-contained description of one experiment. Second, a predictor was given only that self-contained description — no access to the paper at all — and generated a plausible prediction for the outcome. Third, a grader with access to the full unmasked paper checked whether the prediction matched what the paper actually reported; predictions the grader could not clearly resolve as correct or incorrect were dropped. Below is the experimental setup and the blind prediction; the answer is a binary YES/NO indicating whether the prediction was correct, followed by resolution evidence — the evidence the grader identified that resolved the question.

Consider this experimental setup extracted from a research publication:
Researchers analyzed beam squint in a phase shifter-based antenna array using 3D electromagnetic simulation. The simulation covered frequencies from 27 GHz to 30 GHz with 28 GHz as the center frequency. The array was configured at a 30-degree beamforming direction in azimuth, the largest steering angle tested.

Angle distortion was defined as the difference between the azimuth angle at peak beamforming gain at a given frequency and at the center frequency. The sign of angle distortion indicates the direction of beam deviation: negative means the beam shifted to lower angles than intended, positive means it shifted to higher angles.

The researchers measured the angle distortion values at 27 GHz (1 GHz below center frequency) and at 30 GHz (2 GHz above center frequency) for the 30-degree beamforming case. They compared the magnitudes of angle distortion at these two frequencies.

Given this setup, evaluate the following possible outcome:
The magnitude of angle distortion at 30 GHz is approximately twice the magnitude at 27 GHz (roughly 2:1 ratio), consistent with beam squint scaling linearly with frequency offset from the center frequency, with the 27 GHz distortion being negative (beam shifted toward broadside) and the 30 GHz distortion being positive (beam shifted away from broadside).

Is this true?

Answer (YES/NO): NO